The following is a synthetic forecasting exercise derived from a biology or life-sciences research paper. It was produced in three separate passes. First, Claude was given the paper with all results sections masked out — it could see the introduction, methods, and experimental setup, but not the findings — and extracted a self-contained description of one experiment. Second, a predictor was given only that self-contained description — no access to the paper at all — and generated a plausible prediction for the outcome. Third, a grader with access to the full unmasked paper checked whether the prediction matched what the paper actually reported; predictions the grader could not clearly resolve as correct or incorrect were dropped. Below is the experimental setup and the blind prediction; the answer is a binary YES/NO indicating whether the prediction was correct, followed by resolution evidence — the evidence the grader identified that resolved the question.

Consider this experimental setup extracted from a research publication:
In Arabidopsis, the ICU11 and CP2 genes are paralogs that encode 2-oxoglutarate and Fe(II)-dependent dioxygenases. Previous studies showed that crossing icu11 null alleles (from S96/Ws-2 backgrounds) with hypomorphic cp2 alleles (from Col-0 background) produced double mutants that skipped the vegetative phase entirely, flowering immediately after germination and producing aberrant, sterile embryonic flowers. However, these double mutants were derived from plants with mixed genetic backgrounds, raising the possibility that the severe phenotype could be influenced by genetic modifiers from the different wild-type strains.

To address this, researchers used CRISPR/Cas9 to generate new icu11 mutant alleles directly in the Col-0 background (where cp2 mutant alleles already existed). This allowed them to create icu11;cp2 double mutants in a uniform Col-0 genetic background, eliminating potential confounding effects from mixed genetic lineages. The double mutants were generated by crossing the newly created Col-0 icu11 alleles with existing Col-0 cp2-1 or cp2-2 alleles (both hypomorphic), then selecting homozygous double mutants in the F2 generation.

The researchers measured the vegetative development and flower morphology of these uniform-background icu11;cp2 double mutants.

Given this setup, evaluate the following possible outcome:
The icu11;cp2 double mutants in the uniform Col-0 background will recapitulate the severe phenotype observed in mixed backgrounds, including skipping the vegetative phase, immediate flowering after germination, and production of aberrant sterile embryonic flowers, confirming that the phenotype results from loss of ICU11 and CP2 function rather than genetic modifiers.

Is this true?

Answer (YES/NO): YES